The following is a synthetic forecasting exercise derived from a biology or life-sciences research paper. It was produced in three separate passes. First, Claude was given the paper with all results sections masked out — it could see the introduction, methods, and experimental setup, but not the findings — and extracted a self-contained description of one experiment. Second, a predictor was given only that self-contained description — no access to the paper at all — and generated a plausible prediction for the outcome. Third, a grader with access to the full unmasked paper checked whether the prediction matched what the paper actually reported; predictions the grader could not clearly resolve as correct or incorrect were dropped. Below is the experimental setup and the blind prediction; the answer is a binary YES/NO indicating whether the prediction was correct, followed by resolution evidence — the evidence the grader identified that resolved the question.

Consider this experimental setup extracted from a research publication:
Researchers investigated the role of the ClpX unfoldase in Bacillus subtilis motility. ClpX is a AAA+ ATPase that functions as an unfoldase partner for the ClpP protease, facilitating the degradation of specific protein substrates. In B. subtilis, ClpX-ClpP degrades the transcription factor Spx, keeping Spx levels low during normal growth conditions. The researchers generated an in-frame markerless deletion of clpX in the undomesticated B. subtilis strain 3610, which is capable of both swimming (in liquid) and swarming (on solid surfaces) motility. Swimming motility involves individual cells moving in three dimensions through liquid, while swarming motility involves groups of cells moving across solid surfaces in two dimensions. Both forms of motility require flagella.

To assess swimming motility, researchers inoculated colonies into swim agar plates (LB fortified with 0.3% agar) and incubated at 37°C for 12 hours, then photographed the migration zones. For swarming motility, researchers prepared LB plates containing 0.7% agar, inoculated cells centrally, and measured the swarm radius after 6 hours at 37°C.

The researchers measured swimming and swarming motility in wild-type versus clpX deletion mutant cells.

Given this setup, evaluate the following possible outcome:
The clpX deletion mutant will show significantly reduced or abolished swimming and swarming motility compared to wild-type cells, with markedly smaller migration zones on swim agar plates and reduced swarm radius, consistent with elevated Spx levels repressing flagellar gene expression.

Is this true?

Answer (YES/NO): YES